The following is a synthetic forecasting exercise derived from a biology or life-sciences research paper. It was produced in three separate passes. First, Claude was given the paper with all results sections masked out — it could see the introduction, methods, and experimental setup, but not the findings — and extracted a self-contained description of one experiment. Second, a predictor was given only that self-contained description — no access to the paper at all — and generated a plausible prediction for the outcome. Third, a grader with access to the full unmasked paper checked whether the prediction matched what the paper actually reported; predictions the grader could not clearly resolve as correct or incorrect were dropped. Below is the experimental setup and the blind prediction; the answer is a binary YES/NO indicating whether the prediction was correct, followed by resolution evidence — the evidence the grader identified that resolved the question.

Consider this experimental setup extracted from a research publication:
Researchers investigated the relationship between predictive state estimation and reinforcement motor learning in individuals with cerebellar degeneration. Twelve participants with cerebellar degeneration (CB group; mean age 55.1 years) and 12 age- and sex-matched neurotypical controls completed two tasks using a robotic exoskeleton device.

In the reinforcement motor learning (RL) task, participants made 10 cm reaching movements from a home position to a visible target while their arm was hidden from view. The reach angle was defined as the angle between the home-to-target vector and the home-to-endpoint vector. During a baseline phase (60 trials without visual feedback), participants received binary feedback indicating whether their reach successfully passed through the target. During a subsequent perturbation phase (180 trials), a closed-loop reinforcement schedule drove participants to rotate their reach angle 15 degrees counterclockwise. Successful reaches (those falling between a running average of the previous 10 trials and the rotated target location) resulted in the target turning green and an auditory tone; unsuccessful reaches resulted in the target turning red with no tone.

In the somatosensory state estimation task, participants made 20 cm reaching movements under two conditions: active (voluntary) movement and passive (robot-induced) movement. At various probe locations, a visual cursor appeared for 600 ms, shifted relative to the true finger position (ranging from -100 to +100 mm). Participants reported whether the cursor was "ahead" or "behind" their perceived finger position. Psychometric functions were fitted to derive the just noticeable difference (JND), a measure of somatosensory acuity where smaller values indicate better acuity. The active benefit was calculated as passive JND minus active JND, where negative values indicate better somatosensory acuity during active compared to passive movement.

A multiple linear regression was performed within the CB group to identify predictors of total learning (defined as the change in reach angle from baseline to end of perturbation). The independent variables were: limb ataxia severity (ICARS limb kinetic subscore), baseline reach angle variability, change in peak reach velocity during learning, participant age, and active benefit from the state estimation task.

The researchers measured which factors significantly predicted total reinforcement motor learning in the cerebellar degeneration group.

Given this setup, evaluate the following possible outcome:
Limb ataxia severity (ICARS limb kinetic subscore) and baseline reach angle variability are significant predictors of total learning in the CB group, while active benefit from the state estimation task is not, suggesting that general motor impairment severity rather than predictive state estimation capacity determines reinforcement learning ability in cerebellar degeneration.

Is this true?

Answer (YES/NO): NO